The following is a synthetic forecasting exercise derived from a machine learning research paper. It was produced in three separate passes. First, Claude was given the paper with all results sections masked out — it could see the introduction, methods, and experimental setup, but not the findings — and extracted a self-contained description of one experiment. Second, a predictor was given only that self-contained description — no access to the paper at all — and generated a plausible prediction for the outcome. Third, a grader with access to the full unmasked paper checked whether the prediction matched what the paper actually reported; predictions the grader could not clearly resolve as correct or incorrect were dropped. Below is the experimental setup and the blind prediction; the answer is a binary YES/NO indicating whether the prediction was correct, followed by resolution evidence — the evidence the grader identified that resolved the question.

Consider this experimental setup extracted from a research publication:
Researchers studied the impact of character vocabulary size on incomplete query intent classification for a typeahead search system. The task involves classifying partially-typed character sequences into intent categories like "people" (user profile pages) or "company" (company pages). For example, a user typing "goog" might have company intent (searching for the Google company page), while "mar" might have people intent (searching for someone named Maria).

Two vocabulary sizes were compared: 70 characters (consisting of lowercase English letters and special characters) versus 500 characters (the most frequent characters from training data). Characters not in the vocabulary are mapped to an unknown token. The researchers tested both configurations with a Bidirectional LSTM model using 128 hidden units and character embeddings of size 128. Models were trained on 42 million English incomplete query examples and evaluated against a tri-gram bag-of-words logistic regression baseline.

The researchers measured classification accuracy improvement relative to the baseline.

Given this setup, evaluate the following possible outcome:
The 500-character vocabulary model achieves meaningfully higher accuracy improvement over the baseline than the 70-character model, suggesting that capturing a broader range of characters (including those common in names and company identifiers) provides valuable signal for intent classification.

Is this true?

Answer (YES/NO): NO